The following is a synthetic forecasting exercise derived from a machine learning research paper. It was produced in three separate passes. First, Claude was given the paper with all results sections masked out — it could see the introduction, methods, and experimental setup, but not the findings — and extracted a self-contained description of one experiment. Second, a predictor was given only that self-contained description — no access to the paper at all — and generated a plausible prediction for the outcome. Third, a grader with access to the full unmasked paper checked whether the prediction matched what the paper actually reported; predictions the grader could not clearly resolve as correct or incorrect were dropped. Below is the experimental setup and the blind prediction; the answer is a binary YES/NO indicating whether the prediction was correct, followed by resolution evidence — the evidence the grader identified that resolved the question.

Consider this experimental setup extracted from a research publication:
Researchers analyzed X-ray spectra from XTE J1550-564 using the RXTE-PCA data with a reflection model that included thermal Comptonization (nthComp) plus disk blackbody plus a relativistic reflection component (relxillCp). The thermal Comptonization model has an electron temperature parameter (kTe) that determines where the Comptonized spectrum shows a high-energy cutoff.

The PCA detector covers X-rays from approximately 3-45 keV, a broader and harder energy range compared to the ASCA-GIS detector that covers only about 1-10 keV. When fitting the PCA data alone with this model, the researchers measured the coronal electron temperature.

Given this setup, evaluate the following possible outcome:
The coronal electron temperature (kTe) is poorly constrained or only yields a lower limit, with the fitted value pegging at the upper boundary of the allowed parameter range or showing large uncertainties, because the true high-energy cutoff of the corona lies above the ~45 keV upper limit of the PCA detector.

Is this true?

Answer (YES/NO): NO